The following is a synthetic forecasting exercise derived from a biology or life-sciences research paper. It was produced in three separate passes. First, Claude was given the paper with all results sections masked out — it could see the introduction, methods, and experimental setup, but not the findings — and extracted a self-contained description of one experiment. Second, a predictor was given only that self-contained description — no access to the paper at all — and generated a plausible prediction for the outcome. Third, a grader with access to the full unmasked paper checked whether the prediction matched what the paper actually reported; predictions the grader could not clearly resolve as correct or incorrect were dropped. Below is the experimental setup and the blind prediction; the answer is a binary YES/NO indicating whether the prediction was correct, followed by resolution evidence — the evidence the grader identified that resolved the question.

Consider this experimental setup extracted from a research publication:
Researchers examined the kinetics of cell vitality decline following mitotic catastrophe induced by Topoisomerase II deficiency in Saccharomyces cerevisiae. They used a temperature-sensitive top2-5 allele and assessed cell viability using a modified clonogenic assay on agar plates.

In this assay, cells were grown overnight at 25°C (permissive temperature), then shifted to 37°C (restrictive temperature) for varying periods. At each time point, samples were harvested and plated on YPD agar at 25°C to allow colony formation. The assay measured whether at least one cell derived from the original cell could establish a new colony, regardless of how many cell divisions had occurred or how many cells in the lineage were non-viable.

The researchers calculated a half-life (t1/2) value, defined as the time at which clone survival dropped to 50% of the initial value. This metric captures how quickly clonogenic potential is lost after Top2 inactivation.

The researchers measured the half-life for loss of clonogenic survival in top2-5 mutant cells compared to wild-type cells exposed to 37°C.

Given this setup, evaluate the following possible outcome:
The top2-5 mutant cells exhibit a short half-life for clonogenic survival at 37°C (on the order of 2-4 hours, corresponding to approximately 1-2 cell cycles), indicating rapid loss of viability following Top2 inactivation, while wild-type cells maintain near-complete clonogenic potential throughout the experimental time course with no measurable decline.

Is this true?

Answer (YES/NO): YES